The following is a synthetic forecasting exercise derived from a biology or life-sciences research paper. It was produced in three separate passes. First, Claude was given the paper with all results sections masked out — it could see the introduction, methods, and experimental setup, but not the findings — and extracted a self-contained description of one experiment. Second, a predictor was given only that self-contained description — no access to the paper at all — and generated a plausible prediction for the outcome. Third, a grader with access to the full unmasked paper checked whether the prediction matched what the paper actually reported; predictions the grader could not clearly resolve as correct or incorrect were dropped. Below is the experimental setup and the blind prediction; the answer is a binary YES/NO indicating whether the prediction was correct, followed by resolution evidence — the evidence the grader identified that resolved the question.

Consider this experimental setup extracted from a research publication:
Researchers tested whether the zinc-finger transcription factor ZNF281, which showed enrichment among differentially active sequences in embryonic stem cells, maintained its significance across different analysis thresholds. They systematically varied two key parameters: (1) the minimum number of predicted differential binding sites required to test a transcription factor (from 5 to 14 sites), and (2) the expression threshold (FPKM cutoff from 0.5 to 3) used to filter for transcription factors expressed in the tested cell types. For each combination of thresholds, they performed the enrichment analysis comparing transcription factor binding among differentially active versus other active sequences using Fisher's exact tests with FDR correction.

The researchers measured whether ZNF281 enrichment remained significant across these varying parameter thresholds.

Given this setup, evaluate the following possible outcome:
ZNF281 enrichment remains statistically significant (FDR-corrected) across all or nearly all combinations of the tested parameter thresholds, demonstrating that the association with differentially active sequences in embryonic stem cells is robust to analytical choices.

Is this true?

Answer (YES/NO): YES